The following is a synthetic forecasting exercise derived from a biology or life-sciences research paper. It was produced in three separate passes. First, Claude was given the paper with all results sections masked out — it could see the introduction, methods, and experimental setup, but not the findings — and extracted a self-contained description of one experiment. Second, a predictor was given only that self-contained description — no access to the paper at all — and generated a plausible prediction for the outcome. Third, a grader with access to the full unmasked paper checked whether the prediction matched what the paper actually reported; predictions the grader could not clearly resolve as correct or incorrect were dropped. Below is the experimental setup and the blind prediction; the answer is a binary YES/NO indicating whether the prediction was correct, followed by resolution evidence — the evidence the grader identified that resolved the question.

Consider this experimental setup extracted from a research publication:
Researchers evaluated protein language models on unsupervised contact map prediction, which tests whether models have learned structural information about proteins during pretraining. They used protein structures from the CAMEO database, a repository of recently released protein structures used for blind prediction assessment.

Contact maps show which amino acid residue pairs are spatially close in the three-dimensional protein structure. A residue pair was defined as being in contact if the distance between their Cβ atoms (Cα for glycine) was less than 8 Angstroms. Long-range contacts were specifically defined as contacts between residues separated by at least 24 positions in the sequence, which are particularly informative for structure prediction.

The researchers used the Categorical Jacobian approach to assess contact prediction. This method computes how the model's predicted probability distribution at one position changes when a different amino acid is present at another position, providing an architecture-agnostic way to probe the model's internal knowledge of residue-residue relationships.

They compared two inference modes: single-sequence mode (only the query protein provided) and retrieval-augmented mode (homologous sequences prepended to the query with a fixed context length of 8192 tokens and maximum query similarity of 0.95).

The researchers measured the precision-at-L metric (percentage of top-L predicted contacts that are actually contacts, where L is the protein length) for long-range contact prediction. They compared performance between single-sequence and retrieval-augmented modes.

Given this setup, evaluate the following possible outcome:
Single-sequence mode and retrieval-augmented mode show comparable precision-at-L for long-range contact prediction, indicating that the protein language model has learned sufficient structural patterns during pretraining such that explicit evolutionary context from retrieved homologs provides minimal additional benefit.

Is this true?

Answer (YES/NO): NO